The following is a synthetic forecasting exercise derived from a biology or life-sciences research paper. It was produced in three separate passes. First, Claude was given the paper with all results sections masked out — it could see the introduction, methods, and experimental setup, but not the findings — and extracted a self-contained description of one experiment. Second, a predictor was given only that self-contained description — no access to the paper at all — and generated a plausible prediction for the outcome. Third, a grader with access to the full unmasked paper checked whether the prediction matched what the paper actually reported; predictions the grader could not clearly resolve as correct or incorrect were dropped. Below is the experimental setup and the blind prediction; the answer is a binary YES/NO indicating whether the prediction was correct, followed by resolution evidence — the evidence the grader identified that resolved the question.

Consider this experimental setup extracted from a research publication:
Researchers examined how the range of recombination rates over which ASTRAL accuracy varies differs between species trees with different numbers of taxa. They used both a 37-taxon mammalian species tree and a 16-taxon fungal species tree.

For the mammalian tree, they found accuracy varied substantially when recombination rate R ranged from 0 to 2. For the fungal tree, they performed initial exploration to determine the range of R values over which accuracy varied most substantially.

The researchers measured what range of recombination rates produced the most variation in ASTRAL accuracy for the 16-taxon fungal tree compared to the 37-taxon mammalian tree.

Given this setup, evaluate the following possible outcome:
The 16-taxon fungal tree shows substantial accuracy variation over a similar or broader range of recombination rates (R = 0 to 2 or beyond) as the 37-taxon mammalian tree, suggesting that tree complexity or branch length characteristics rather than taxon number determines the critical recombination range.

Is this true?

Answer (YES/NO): NO